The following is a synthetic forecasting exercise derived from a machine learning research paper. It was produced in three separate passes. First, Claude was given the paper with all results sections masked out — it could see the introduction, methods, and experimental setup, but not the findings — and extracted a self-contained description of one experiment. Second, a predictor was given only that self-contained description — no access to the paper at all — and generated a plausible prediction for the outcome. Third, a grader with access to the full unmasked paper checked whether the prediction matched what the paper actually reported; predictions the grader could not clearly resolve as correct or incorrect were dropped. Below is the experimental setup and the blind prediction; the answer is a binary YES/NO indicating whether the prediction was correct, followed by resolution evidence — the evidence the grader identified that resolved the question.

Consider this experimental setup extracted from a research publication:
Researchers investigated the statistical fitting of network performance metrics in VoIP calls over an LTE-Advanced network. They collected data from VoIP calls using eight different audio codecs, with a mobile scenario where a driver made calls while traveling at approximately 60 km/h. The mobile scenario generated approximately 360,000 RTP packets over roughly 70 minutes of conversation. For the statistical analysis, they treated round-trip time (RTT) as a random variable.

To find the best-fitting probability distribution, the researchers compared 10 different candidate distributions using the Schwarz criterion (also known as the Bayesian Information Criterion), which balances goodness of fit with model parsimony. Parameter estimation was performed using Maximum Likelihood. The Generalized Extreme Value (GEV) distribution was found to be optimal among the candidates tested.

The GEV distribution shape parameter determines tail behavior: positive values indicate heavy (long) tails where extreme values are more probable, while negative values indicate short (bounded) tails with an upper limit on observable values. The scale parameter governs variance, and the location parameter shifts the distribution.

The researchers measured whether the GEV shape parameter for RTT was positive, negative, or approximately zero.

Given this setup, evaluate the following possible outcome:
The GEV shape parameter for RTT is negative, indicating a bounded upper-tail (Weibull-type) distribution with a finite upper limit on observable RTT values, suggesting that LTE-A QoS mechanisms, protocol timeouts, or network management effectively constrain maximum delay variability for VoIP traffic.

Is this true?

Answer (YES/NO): NO